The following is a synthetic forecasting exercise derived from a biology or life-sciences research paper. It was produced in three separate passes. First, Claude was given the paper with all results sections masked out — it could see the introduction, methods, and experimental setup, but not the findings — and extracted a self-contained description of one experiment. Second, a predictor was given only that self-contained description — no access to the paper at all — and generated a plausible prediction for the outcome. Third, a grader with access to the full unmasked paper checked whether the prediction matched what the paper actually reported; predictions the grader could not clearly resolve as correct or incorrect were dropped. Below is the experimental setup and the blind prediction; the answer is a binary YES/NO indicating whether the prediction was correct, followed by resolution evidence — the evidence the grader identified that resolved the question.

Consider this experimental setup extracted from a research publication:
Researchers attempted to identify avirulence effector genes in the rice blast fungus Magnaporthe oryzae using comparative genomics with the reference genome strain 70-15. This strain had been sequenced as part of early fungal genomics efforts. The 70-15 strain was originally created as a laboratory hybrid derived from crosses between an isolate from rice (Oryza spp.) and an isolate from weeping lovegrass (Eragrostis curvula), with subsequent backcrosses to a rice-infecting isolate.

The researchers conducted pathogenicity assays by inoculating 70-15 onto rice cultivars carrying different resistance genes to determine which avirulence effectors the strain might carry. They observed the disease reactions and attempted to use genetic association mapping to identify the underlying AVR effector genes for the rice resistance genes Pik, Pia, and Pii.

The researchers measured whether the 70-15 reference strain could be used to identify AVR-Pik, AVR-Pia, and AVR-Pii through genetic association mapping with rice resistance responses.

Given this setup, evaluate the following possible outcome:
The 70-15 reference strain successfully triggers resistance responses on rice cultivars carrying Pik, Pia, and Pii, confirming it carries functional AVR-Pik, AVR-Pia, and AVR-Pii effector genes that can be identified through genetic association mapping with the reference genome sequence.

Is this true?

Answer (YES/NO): NO